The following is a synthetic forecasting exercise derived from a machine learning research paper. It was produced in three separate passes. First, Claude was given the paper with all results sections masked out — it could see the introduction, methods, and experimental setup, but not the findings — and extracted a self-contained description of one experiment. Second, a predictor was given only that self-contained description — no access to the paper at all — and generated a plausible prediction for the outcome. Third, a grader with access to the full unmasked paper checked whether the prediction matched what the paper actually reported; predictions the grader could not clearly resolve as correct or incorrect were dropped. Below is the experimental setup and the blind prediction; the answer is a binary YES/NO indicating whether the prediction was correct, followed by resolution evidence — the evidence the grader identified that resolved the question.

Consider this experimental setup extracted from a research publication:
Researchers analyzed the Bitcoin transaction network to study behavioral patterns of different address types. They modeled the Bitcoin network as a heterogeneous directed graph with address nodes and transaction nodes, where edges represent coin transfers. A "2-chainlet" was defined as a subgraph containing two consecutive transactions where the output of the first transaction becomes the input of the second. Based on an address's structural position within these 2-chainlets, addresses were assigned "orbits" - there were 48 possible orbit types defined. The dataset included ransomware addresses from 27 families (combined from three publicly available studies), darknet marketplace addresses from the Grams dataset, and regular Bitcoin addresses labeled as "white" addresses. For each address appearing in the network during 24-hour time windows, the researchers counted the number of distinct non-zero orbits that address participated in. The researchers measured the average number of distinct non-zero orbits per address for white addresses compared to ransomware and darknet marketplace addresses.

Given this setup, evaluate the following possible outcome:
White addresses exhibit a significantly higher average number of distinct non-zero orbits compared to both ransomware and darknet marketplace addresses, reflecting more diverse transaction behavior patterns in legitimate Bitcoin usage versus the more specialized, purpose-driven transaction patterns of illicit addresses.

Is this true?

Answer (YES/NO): NO